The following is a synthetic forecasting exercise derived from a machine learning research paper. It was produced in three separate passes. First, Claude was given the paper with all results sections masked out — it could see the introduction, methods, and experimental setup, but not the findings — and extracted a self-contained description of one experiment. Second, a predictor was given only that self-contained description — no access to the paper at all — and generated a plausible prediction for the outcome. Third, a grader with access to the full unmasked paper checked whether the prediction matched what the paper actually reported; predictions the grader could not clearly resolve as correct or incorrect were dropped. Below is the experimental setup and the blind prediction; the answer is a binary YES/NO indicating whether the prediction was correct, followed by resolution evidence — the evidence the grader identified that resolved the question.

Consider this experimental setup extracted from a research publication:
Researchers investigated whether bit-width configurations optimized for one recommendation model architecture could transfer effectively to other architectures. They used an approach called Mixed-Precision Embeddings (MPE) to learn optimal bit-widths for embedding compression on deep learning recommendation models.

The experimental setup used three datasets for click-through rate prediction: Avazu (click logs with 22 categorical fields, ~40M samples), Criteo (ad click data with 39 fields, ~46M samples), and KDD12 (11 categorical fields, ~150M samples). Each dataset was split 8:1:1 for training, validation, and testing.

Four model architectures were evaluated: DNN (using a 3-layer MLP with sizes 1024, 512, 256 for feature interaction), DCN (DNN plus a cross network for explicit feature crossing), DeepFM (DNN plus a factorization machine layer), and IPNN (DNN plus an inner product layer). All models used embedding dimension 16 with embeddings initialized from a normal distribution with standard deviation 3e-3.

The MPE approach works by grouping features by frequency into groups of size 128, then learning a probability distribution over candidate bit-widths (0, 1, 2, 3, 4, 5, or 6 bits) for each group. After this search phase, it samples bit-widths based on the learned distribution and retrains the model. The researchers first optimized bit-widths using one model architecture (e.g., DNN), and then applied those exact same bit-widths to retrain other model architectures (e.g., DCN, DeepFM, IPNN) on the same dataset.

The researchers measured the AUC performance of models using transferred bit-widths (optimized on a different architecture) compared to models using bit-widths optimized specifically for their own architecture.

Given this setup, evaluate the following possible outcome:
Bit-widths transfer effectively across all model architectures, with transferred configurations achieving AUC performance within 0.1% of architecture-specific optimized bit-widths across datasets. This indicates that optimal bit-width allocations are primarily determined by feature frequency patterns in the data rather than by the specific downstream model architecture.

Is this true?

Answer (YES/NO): NO